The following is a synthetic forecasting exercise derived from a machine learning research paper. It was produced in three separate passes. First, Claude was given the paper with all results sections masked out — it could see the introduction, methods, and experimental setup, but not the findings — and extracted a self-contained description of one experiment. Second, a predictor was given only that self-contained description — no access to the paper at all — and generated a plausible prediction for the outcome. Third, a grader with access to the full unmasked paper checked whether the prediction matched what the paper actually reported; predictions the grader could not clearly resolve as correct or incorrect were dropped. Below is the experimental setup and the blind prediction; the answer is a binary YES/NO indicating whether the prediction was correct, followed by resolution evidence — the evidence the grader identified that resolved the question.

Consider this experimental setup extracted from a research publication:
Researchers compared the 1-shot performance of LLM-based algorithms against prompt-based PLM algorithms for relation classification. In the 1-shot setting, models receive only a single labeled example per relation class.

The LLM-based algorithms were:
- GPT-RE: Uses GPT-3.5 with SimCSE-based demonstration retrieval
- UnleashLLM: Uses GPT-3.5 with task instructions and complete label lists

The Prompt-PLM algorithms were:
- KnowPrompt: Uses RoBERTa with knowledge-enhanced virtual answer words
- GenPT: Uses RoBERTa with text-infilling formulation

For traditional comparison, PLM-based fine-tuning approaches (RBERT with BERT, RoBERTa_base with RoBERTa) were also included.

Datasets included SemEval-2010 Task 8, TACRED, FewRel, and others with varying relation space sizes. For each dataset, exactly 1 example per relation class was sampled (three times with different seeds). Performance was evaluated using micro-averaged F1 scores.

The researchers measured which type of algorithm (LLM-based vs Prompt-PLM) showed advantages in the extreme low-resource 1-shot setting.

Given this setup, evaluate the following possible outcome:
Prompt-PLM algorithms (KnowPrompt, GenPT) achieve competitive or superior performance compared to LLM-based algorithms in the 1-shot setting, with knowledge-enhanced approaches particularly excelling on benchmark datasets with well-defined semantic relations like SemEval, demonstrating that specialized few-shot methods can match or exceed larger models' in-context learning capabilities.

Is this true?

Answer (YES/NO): NO